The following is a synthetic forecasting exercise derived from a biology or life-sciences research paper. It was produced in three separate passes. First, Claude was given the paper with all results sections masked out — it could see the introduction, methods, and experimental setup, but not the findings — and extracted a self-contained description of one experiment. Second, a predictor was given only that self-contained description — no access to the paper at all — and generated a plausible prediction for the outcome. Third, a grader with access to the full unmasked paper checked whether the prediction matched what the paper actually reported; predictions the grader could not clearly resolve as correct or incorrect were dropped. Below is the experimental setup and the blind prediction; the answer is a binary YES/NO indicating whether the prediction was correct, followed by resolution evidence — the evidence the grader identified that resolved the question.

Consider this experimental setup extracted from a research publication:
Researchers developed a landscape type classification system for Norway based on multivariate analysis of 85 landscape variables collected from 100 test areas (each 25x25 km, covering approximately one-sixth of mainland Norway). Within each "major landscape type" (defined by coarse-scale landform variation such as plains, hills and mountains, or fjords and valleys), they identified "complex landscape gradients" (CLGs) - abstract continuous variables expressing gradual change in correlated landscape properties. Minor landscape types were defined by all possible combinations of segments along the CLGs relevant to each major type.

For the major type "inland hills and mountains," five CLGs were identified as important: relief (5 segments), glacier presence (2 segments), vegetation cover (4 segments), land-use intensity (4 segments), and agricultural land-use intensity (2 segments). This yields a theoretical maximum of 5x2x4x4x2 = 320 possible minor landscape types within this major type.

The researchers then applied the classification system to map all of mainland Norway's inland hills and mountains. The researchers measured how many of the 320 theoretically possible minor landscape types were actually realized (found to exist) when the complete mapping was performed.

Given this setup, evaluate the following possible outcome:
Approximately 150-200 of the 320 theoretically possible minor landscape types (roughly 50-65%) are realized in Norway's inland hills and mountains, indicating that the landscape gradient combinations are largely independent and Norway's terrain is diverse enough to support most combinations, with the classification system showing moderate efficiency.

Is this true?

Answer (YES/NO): NO